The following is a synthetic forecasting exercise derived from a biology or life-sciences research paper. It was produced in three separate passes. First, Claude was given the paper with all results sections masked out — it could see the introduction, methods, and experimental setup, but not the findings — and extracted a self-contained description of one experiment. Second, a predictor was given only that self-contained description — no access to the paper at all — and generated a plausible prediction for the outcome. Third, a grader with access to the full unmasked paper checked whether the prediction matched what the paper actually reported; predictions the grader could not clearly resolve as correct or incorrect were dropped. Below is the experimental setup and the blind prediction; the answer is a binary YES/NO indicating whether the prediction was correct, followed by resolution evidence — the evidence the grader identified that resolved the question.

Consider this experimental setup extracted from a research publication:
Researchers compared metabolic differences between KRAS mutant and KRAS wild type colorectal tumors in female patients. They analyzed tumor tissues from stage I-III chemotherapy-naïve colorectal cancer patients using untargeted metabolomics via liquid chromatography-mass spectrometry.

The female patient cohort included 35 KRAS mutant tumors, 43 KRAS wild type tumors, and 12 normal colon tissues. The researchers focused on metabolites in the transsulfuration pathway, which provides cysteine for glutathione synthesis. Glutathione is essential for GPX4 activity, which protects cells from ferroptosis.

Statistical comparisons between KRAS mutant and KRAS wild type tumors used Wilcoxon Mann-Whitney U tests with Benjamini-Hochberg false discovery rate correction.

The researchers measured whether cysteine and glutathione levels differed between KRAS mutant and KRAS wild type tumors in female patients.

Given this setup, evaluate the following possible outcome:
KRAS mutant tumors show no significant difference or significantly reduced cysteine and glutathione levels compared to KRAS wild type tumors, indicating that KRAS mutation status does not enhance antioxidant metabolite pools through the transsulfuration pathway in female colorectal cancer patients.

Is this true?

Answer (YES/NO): YES